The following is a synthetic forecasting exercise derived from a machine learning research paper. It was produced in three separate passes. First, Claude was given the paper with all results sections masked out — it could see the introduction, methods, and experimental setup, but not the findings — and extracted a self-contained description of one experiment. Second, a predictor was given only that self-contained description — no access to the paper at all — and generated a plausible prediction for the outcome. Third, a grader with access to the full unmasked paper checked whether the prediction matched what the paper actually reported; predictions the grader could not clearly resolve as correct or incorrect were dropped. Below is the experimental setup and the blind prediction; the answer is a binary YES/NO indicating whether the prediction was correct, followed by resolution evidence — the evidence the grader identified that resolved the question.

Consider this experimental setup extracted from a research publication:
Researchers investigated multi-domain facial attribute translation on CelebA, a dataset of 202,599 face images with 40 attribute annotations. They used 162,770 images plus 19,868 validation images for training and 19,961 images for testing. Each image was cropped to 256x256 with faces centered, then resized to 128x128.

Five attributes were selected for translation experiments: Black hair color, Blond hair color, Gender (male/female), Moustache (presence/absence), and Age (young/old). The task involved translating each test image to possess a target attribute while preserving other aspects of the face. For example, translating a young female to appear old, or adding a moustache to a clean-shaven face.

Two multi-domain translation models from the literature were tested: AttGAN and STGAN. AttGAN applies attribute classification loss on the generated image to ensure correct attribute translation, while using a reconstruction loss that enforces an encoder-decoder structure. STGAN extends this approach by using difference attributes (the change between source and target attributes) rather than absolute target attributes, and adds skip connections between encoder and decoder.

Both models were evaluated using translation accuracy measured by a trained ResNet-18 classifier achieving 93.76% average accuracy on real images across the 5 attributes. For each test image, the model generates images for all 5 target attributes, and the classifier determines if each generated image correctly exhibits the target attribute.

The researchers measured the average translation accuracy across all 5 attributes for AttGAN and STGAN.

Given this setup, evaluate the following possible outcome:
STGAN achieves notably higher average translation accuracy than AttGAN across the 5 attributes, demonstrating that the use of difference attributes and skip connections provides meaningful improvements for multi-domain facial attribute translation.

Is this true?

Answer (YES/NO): YES